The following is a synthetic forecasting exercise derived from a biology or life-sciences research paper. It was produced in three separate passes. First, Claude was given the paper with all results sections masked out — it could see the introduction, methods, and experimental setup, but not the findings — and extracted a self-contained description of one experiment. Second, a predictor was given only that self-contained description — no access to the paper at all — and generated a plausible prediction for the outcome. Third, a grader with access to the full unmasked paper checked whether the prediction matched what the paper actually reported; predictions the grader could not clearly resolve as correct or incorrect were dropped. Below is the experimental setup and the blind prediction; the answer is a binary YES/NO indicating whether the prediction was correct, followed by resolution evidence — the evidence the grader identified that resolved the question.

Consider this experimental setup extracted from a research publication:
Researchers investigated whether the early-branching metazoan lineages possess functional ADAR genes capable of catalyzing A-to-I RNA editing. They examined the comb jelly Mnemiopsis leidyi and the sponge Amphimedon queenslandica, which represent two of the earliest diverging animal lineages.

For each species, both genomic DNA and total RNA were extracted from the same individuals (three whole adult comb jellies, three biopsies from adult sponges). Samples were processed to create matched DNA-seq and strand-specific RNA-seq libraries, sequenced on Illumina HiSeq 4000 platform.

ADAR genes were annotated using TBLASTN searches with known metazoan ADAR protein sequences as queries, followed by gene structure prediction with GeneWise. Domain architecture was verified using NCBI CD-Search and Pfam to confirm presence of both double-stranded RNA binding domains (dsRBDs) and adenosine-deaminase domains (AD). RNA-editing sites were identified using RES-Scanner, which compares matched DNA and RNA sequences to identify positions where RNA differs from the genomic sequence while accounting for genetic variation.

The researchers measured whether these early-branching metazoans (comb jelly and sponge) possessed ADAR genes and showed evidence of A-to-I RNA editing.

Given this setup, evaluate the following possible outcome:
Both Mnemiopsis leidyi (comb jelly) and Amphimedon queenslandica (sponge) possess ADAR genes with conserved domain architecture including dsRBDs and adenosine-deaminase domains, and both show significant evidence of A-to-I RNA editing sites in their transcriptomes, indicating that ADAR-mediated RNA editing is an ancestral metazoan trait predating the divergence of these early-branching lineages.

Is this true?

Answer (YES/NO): YES